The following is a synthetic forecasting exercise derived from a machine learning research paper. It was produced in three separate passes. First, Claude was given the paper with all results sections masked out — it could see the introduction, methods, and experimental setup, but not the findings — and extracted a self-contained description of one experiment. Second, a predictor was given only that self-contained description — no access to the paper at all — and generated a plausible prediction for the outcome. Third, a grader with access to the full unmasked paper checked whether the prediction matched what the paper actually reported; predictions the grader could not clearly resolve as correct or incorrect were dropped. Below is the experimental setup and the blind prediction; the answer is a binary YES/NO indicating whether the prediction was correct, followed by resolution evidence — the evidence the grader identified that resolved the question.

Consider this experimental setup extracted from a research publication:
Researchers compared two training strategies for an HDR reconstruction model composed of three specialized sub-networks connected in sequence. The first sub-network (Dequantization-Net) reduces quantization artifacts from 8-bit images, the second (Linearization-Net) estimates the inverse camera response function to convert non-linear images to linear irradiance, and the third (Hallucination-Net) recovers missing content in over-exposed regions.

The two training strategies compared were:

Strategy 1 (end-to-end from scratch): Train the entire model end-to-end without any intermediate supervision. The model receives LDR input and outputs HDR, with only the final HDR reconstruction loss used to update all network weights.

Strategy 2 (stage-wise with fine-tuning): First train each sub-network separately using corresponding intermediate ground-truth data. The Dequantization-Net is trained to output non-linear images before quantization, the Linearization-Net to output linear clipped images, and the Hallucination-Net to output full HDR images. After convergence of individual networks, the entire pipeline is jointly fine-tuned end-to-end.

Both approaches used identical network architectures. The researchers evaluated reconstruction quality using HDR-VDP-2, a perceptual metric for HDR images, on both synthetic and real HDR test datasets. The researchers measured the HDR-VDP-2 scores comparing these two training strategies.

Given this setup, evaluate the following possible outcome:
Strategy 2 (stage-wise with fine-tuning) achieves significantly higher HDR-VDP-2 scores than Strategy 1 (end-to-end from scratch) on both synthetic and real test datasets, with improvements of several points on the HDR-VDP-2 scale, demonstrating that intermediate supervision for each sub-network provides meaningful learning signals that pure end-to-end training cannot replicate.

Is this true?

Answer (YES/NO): YES